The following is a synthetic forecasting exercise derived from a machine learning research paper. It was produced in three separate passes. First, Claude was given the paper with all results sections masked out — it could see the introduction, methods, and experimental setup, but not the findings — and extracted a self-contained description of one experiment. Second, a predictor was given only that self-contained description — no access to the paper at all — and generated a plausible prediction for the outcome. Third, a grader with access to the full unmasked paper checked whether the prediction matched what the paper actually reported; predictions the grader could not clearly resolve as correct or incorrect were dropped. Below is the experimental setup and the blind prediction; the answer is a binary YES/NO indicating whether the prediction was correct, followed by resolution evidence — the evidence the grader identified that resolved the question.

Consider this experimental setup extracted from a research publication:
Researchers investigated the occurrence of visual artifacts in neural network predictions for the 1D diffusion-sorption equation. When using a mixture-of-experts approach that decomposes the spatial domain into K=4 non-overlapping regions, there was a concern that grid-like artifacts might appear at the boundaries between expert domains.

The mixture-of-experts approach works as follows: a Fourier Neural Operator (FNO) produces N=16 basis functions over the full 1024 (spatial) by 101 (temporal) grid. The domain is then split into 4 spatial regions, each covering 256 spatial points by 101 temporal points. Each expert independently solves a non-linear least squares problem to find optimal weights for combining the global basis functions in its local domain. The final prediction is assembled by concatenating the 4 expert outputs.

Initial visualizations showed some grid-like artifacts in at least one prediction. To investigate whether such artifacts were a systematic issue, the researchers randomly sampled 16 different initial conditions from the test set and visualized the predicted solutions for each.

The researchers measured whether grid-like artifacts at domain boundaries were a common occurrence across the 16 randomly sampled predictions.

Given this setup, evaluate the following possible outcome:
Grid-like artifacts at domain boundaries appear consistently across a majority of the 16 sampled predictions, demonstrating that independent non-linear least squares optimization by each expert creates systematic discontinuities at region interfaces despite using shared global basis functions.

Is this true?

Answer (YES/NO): NO